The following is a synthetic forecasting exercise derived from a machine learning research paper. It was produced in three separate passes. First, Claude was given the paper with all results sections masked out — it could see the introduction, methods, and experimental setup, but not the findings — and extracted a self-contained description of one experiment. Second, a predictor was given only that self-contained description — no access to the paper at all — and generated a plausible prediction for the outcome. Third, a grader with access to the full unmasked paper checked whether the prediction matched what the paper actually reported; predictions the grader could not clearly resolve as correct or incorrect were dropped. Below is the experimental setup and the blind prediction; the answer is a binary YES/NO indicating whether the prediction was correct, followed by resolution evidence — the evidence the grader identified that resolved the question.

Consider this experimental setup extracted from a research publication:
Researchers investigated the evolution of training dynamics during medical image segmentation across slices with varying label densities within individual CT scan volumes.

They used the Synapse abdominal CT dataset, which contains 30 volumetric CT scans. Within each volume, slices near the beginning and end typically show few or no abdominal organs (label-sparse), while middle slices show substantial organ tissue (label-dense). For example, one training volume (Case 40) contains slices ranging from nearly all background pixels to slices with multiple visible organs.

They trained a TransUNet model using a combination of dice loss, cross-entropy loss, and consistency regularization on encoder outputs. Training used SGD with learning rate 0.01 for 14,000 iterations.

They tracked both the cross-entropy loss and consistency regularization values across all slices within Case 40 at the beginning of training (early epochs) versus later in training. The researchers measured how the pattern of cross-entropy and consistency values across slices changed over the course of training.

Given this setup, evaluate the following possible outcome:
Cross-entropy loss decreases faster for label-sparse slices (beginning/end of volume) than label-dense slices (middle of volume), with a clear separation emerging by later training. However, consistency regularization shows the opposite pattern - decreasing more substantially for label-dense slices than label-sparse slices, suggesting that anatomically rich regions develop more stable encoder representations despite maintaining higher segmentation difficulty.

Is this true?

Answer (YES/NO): NO